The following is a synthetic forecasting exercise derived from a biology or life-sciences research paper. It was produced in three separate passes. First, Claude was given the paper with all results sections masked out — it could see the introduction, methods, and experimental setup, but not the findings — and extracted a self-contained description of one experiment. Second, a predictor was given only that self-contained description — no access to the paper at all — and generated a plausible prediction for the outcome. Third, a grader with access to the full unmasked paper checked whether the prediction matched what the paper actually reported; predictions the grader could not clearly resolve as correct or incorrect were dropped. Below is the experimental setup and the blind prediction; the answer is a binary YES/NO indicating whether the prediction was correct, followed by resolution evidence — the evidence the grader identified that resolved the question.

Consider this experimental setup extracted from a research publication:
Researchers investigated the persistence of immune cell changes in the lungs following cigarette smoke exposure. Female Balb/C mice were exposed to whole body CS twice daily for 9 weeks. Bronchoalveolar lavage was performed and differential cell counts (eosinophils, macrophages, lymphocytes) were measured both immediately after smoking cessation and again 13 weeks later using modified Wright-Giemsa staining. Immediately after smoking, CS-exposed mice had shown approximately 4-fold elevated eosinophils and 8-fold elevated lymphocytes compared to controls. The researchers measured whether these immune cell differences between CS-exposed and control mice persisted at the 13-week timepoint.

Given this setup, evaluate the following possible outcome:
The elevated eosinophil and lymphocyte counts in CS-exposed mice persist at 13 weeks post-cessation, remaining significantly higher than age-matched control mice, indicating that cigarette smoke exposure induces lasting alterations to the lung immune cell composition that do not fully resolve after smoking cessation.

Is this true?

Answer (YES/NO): NO